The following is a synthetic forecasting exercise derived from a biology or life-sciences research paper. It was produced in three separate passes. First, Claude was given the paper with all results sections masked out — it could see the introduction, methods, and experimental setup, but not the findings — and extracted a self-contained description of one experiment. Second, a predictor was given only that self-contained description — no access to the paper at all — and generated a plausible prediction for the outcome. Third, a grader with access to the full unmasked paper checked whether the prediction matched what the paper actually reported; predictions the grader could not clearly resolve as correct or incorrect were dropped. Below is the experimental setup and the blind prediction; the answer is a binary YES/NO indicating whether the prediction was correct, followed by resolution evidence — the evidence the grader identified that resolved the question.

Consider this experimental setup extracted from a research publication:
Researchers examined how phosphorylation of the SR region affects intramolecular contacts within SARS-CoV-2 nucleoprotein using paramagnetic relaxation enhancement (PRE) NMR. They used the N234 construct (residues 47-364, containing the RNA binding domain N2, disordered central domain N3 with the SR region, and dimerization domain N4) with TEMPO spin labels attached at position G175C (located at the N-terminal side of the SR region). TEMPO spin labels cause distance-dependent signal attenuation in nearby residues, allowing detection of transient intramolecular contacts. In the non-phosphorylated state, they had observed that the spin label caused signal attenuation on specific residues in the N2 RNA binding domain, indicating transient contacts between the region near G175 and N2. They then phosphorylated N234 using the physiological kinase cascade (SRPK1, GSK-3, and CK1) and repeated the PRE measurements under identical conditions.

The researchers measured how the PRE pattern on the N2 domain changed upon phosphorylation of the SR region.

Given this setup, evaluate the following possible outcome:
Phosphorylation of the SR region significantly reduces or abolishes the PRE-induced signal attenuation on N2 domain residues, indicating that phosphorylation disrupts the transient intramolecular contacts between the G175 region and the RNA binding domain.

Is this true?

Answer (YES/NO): NO